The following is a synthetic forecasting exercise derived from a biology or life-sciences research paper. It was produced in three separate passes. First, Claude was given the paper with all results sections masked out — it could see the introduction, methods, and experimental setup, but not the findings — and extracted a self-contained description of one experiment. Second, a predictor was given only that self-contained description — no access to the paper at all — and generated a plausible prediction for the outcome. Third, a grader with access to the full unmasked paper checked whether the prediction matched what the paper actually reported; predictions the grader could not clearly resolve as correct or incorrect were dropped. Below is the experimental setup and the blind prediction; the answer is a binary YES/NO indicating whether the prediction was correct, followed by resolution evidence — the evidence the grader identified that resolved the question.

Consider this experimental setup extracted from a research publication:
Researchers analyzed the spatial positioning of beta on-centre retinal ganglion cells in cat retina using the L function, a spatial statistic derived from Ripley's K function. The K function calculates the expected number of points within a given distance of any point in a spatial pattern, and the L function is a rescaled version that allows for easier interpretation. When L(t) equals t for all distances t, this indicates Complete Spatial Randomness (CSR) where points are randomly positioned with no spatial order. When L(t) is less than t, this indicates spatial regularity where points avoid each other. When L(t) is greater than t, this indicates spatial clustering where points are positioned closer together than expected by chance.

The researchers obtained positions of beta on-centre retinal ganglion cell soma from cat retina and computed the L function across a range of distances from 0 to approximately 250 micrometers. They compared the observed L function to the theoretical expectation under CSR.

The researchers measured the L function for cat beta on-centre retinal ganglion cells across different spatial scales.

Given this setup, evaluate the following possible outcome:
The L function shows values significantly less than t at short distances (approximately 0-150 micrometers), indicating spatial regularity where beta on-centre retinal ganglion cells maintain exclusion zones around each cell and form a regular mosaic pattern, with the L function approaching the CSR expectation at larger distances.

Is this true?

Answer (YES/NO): YES